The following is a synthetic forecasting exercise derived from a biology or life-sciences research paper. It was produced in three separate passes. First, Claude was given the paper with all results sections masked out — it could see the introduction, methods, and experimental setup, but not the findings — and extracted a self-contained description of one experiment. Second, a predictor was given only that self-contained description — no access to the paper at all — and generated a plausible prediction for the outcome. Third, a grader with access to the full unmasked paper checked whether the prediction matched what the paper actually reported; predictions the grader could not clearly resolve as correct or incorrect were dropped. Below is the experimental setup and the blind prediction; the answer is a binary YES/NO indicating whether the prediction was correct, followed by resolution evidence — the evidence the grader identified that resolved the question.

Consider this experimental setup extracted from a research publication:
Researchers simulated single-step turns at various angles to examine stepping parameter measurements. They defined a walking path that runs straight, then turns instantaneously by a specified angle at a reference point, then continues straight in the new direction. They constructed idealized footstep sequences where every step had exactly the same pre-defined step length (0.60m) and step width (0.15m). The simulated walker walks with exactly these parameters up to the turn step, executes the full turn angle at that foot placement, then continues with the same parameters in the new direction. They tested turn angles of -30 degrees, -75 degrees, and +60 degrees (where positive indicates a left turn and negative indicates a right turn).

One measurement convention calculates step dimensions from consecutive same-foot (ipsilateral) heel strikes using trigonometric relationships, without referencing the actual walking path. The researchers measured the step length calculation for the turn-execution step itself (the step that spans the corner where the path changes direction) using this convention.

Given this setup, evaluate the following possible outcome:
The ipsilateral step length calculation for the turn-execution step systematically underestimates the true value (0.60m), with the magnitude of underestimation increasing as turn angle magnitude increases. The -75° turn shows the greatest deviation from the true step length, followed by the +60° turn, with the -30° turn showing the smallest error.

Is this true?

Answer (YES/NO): NO